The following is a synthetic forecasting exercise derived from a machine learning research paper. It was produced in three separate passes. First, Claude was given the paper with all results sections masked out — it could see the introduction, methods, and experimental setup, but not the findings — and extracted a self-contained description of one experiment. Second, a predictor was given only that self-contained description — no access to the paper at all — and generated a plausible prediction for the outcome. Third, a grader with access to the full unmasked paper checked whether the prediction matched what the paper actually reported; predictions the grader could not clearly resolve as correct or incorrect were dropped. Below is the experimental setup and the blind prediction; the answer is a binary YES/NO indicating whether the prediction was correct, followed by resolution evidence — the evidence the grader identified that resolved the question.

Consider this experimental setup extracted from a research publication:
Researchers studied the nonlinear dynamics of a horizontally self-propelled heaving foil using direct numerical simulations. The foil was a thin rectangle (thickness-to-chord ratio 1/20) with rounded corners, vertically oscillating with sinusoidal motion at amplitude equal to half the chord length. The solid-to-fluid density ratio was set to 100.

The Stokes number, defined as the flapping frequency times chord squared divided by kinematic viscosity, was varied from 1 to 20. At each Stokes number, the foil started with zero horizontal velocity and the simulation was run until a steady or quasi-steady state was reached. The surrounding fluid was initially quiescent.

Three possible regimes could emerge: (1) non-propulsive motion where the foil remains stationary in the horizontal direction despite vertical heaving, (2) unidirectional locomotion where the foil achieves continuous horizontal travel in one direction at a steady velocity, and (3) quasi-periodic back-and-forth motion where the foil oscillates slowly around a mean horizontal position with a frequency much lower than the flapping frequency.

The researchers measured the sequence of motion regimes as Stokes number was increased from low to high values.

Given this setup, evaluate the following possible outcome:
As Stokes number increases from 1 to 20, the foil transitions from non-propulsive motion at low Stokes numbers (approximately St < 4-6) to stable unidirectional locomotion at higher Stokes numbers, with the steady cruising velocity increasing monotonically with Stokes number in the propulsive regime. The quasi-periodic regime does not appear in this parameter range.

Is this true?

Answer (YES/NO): NO